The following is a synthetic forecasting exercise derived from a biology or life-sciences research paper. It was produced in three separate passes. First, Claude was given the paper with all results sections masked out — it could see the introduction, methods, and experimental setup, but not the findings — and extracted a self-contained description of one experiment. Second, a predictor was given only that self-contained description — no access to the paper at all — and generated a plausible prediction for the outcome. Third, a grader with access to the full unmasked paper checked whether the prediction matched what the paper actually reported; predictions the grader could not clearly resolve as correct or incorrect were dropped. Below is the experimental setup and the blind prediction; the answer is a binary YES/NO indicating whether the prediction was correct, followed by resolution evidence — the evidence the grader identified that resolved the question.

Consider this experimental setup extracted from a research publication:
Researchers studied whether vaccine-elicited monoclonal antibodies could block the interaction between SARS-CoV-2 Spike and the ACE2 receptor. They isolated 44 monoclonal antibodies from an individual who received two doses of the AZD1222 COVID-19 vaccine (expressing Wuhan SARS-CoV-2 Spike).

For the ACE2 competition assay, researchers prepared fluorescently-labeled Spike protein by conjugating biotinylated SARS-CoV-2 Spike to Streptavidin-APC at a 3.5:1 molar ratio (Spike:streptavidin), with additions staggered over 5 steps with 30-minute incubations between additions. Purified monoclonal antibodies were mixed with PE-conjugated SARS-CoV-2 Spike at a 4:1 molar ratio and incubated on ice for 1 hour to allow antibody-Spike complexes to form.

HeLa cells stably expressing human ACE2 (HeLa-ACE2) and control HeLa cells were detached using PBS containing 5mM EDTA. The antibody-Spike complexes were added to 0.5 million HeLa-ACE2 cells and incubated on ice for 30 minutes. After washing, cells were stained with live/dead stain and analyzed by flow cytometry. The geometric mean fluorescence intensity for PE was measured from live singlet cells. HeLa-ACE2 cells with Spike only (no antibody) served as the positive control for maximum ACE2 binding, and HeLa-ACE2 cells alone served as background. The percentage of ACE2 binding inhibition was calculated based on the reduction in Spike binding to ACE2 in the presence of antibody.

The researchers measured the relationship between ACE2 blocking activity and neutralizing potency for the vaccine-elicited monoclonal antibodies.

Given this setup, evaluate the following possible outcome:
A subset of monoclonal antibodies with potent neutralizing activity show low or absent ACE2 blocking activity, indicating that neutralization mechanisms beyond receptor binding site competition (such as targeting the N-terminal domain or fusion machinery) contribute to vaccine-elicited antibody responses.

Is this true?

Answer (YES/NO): YES